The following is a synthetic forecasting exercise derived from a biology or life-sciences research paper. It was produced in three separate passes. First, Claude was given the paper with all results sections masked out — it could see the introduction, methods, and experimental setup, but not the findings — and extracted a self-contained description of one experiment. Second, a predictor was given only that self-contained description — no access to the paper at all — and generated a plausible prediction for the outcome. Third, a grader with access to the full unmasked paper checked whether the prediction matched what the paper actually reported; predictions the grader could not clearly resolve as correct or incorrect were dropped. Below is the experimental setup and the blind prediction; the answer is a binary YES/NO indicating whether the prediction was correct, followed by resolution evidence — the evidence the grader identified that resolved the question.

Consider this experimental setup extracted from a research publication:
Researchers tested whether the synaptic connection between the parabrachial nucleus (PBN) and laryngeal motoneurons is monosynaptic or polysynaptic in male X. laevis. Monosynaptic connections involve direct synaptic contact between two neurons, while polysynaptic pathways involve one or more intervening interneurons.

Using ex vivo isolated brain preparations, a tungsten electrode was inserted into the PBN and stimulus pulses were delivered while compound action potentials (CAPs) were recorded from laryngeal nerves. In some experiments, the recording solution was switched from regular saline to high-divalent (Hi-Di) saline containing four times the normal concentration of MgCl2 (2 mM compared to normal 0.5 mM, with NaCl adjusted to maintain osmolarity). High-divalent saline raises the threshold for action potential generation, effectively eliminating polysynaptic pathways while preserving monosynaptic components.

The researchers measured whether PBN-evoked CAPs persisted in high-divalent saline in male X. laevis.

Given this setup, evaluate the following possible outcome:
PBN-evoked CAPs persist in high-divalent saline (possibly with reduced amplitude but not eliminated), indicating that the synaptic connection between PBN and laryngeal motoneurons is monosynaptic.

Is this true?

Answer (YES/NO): YES